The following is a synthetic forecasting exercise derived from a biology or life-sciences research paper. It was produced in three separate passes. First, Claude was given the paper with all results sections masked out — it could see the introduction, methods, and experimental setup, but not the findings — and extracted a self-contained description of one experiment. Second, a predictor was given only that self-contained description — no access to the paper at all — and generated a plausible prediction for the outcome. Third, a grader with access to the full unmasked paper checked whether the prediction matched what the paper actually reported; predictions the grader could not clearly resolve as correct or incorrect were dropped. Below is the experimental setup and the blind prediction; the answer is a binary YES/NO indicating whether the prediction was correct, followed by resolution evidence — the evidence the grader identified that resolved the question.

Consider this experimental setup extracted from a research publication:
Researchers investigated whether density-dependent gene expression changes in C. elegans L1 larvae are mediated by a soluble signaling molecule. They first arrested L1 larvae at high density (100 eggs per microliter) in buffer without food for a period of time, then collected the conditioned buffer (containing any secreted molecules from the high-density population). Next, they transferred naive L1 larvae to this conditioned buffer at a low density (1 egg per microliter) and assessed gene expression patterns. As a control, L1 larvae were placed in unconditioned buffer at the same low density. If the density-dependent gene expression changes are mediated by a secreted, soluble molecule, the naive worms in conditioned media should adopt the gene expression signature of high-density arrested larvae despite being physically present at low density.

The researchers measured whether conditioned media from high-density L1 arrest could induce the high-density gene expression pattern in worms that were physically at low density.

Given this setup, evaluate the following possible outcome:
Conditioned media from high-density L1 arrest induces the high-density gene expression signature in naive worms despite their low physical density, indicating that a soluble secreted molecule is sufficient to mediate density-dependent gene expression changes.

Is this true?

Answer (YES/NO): YES